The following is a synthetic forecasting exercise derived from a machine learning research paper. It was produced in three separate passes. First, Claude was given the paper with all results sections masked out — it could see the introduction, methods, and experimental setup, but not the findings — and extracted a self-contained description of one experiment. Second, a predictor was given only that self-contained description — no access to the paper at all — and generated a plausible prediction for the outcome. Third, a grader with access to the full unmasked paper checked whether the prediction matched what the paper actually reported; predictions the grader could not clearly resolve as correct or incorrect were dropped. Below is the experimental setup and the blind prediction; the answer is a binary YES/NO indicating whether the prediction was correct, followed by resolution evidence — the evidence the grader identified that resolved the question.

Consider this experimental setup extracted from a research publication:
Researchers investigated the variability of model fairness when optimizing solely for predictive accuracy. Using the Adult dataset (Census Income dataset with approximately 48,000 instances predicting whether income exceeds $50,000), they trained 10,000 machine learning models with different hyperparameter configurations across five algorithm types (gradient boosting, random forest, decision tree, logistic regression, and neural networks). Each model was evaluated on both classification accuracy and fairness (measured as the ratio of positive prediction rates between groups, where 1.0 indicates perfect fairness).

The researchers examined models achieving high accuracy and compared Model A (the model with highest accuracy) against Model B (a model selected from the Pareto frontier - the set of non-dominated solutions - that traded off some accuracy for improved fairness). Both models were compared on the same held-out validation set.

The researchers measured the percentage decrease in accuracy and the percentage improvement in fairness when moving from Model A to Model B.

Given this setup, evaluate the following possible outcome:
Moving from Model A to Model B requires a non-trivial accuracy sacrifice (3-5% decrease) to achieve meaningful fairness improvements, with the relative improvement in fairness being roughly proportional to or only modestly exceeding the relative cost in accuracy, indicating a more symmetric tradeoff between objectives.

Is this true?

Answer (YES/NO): NO